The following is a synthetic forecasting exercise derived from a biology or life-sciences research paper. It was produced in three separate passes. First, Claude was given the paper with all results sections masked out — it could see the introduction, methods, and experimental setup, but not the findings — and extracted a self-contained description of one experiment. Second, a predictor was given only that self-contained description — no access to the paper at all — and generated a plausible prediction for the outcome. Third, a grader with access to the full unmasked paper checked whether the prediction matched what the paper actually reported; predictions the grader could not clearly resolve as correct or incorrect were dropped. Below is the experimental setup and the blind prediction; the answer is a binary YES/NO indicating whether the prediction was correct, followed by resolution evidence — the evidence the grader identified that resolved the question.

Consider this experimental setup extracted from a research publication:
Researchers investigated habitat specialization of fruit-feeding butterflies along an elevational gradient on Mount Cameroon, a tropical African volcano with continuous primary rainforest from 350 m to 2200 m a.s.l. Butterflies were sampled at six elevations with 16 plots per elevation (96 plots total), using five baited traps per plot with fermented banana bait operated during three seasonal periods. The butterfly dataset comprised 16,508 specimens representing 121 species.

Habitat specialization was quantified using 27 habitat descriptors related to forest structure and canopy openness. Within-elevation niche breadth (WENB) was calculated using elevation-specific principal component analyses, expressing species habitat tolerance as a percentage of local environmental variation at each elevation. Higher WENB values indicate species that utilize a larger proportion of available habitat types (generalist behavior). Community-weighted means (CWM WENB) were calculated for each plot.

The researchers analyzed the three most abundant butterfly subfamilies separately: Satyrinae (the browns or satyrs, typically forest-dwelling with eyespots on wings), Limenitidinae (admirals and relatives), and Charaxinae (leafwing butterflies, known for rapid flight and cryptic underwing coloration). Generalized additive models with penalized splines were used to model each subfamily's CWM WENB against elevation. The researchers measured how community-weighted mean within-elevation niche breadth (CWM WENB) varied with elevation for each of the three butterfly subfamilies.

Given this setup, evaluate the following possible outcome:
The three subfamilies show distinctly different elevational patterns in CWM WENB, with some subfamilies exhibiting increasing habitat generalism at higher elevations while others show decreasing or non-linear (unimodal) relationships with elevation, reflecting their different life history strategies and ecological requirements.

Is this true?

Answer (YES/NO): NO